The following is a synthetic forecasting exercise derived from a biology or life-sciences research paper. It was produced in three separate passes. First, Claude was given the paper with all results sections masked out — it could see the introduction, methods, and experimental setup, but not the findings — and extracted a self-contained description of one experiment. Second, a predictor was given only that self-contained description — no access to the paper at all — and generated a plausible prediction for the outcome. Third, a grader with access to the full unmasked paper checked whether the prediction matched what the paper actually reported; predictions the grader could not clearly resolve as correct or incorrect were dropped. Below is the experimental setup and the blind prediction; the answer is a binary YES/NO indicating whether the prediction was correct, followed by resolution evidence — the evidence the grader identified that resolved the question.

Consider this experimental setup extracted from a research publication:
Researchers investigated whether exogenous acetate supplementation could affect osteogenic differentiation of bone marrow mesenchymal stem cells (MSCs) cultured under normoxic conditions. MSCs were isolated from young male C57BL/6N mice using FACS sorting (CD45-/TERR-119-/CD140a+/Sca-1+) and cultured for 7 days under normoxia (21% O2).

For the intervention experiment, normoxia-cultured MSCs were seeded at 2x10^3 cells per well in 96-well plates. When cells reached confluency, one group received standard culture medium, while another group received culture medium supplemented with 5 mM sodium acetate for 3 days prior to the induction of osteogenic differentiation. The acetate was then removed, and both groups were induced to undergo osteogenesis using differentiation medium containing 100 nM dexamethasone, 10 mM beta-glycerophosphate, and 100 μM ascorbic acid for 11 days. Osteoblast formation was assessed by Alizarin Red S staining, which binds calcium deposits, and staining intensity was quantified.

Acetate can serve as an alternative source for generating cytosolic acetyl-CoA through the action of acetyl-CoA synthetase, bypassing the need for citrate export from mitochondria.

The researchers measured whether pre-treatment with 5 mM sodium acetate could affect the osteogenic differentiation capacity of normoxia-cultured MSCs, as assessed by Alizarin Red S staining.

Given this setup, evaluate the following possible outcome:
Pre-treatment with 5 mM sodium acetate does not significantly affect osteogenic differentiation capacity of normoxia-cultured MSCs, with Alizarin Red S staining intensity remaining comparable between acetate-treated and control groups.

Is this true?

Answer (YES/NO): NO